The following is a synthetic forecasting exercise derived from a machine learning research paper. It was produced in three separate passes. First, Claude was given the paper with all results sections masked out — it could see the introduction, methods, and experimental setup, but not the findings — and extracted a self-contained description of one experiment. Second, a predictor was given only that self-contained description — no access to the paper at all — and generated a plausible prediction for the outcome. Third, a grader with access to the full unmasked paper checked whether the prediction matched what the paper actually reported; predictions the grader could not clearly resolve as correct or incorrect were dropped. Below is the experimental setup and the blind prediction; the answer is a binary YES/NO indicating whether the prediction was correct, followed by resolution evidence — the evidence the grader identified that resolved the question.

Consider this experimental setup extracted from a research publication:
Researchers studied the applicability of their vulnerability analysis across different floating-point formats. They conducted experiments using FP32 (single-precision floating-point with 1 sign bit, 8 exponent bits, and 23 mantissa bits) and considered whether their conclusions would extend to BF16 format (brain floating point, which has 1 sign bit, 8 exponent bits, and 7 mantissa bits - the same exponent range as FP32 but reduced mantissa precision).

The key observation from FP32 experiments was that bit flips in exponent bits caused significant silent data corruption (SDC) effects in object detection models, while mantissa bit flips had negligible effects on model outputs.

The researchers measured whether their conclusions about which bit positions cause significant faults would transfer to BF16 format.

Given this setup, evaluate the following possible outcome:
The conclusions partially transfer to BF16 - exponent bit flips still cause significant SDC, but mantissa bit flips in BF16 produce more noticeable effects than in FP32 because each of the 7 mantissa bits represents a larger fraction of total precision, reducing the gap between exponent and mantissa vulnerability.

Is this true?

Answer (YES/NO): NO